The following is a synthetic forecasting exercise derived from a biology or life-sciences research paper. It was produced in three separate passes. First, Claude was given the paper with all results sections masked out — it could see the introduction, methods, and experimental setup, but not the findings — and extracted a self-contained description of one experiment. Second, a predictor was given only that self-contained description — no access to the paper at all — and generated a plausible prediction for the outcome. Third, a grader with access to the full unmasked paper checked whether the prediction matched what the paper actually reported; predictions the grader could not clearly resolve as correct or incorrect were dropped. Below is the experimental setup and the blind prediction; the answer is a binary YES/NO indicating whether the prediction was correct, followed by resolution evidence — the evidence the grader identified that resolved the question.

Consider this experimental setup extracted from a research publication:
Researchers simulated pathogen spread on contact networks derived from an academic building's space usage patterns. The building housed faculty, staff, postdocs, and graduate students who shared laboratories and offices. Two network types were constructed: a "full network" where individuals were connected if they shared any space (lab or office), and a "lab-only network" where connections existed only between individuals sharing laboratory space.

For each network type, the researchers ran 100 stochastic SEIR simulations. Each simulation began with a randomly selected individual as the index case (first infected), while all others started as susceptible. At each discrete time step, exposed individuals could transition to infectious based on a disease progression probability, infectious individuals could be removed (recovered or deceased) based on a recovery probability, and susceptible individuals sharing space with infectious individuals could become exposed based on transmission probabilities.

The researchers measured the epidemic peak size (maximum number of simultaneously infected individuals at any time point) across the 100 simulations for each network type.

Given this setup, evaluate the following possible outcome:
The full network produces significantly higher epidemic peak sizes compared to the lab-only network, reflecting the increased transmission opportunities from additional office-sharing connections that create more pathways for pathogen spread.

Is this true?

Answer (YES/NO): YES